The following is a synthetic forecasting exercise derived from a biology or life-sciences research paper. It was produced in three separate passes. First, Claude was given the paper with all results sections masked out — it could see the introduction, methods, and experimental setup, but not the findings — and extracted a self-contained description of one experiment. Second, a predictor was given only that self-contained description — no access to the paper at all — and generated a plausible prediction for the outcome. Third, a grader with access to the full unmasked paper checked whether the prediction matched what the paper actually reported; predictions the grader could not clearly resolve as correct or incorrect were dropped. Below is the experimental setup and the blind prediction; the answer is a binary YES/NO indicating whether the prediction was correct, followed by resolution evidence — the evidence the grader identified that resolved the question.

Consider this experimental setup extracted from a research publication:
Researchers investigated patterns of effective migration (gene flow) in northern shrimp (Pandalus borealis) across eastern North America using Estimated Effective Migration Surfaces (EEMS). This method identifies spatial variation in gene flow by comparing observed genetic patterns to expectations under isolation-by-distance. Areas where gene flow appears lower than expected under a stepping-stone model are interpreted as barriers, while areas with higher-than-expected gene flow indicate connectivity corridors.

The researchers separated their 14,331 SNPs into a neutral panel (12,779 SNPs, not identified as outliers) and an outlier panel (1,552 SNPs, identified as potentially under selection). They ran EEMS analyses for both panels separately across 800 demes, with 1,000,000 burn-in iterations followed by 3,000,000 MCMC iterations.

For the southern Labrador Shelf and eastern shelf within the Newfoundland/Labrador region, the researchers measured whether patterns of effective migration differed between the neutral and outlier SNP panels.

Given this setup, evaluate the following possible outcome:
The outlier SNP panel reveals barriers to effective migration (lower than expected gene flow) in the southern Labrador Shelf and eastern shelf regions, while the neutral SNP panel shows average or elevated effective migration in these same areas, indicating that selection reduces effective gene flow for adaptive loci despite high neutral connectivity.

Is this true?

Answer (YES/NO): NO